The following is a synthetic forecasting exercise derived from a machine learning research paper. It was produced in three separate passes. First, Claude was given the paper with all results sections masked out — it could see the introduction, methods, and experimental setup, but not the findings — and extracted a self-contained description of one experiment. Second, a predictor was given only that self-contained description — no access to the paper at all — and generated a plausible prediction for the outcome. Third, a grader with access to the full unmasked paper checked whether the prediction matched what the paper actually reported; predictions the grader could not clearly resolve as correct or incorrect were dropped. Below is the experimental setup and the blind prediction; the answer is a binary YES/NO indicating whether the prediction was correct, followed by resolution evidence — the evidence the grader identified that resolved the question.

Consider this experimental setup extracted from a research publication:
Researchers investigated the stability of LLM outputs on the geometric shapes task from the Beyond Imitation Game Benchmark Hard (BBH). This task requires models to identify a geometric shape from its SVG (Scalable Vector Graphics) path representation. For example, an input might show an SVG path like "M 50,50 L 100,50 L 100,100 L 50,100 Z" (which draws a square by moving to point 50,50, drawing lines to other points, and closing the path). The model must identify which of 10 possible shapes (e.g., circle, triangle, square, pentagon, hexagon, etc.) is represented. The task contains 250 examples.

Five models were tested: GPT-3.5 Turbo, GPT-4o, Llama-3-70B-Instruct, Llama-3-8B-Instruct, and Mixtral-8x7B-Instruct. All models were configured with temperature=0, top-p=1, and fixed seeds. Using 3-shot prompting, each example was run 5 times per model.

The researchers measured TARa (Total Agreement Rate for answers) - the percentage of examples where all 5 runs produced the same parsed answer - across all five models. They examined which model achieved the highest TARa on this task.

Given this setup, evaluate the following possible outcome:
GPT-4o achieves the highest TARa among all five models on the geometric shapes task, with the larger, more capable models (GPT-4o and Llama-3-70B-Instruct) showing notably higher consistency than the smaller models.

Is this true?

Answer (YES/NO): NO